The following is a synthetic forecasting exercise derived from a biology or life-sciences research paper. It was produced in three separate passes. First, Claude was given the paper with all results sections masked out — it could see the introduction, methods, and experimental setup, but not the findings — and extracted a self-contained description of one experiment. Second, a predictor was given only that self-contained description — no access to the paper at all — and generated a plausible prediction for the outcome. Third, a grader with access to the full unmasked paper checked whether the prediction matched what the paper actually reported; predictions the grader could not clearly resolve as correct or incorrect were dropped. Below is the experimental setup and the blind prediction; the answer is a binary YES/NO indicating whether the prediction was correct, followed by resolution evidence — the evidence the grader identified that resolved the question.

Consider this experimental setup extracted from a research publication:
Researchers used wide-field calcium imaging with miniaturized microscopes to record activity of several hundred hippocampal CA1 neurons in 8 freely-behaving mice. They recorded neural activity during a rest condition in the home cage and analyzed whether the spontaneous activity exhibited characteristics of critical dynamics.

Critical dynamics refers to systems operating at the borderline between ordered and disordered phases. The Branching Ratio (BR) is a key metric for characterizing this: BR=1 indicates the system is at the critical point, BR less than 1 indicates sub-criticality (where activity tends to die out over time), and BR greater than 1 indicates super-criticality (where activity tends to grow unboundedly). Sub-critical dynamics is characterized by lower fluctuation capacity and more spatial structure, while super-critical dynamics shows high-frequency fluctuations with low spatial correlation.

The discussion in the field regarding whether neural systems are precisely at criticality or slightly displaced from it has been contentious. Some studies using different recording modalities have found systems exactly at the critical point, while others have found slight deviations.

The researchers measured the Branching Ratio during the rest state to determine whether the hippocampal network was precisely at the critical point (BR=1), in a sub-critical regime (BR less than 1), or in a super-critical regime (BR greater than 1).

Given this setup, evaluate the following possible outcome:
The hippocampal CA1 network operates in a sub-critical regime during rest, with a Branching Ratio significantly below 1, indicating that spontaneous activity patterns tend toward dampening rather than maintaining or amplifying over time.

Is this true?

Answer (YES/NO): NO